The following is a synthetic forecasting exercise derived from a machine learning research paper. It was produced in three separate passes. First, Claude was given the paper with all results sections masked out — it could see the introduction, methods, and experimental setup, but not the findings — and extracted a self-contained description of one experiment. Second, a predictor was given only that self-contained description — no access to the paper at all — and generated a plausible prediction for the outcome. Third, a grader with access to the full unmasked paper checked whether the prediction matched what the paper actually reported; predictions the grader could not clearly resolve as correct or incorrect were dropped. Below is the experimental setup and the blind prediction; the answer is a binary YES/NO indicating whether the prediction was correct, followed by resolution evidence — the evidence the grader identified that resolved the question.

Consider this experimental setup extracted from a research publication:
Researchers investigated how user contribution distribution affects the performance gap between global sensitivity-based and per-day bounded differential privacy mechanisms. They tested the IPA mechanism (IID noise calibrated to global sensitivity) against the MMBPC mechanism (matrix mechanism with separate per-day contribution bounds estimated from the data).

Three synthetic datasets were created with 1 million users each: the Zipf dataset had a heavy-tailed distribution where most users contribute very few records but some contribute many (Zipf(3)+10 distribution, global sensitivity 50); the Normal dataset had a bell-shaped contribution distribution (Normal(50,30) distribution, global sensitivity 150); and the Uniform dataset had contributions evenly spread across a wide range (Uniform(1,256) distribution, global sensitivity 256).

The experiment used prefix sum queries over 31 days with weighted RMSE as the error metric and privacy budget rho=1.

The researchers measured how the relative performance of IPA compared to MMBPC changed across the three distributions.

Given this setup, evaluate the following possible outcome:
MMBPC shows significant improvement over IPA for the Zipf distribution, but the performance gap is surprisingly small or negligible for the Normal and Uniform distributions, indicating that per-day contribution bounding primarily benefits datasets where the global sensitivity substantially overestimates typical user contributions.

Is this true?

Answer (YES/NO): NO